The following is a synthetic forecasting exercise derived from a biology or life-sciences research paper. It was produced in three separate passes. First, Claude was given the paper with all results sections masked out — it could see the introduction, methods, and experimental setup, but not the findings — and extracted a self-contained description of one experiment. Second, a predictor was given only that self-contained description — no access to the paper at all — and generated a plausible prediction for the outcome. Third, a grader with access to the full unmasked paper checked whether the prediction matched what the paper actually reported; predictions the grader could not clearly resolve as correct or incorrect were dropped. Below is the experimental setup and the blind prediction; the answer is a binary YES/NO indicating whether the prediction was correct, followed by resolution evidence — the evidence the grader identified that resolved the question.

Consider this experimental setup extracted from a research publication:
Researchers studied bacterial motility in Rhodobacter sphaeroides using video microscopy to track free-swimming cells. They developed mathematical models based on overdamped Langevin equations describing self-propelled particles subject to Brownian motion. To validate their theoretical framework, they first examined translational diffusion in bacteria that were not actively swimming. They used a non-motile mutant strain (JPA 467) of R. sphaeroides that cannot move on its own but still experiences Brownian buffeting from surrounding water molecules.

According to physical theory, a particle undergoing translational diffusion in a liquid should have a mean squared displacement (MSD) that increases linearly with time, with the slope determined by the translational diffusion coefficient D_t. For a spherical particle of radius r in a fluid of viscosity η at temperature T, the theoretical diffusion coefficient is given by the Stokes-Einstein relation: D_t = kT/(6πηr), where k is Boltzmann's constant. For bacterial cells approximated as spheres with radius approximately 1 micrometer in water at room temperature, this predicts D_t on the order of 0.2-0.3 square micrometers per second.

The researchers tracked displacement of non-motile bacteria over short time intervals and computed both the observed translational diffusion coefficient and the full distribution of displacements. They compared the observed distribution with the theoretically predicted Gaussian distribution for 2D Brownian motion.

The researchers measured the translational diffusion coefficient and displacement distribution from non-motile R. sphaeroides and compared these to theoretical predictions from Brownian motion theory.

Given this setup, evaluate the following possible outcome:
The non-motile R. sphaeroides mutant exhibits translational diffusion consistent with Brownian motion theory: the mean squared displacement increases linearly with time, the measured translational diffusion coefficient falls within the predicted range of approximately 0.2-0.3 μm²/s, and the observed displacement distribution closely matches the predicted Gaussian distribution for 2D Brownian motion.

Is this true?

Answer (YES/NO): YES